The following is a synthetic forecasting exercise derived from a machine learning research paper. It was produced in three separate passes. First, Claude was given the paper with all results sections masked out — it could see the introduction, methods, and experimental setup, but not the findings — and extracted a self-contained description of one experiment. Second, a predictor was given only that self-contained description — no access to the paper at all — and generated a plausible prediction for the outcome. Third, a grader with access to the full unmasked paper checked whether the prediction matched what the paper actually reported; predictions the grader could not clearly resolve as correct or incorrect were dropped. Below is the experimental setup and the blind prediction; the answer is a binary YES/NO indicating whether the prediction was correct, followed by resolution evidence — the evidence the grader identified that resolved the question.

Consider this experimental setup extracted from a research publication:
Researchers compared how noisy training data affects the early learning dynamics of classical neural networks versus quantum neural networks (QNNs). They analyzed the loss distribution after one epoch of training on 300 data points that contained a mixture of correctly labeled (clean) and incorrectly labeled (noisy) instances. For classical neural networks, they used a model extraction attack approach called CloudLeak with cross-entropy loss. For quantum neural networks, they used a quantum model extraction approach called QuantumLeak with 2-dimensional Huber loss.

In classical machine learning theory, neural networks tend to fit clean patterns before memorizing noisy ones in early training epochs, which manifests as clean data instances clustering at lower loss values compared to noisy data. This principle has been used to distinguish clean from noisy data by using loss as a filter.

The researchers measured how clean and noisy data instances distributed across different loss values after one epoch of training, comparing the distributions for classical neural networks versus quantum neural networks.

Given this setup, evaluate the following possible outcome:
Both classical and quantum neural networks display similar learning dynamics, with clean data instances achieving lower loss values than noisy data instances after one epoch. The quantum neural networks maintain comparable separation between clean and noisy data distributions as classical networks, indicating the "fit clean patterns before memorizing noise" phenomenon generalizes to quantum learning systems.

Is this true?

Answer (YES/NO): NO